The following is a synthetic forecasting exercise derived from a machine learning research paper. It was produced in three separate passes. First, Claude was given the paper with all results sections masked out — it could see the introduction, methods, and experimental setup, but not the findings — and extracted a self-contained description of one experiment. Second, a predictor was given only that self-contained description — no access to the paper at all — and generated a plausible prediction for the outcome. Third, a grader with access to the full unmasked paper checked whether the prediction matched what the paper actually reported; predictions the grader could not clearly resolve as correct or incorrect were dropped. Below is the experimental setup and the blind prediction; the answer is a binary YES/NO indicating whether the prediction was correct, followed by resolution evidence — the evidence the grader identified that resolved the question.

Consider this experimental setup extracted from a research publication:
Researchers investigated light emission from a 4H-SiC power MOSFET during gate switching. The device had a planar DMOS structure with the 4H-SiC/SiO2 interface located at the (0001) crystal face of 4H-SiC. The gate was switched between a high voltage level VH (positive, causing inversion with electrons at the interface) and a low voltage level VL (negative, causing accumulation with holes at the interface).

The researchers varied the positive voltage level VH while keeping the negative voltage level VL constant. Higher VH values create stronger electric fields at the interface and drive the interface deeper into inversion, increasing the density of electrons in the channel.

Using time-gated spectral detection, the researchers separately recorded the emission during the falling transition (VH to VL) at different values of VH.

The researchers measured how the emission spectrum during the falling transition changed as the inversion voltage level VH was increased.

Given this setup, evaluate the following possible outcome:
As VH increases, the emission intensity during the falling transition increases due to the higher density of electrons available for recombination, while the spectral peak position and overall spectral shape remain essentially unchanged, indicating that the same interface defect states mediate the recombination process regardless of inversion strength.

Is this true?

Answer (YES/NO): YES